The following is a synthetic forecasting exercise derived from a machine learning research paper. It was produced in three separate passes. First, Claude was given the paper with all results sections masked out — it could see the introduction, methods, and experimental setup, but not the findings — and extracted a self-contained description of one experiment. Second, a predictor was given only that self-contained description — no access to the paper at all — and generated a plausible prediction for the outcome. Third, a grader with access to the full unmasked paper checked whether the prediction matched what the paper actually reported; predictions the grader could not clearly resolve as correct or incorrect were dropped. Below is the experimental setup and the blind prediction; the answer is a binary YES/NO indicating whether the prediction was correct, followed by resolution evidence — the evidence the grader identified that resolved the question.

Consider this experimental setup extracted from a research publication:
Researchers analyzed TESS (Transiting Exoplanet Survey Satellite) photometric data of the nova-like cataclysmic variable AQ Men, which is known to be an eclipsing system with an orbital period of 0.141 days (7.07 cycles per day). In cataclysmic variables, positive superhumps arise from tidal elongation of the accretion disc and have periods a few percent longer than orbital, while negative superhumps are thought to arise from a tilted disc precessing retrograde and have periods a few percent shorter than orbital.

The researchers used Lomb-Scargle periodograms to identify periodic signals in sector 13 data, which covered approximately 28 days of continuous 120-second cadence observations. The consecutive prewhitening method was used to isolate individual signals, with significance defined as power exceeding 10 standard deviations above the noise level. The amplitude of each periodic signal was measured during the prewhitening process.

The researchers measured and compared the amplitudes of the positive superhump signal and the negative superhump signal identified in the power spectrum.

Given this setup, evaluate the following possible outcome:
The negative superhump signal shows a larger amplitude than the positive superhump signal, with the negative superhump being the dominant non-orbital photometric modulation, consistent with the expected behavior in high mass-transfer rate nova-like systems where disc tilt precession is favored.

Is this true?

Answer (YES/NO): NO